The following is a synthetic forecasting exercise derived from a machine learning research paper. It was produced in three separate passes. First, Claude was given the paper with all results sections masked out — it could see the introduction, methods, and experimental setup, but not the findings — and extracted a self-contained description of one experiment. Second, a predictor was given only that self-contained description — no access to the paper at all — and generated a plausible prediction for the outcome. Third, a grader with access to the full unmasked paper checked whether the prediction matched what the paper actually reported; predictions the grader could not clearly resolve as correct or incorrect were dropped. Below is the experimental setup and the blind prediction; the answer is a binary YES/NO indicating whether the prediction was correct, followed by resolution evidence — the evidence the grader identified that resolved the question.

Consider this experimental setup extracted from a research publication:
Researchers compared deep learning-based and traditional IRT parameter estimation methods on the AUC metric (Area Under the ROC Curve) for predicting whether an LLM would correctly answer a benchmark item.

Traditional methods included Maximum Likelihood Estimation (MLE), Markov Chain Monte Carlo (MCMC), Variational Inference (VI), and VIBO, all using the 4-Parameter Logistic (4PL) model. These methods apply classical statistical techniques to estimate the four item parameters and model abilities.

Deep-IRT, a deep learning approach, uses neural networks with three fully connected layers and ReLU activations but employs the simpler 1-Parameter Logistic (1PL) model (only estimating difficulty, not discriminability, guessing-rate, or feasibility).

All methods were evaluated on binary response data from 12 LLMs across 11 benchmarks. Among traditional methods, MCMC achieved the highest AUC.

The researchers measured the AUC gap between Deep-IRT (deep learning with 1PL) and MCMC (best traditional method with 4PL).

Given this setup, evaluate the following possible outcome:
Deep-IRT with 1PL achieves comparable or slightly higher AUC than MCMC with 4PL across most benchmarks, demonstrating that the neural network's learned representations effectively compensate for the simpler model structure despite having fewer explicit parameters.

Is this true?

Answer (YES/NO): NO